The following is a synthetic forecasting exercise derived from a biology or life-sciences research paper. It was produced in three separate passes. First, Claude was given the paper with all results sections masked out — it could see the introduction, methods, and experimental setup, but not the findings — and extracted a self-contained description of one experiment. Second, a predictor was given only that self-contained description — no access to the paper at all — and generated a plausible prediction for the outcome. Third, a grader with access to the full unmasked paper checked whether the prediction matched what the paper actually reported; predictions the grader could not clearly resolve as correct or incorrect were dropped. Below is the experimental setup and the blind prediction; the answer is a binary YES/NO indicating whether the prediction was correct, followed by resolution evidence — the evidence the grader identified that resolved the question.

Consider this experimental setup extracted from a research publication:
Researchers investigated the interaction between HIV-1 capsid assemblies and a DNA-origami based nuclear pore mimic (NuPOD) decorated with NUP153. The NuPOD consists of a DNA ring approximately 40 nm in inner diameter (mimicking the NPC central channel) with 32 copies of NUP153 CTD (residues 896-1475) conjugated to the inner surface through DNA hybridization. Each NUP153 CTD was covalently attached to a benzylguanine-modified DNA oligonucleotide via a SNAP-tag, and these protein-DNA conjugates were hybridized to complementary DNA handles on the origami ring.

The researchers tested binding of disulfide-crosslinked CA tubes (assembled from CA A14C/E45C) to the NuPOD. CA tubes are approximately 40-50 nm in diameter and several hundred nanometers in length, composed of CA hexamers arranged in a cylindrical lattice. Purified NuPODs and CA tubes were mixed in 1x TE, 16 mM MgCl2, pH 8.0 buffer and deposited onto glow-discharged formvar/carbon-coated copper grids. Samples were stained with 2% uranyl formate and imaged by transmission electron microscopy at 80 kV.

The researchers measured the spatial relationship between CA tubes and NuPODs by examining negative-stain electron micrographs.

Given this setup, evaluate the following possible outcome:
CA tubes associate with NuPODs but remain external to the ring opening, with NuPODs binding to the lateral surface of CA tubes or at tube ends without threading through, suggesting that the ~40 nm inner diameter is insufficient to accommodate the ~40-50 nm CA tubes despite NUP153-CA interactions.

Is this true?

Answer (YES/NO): NO